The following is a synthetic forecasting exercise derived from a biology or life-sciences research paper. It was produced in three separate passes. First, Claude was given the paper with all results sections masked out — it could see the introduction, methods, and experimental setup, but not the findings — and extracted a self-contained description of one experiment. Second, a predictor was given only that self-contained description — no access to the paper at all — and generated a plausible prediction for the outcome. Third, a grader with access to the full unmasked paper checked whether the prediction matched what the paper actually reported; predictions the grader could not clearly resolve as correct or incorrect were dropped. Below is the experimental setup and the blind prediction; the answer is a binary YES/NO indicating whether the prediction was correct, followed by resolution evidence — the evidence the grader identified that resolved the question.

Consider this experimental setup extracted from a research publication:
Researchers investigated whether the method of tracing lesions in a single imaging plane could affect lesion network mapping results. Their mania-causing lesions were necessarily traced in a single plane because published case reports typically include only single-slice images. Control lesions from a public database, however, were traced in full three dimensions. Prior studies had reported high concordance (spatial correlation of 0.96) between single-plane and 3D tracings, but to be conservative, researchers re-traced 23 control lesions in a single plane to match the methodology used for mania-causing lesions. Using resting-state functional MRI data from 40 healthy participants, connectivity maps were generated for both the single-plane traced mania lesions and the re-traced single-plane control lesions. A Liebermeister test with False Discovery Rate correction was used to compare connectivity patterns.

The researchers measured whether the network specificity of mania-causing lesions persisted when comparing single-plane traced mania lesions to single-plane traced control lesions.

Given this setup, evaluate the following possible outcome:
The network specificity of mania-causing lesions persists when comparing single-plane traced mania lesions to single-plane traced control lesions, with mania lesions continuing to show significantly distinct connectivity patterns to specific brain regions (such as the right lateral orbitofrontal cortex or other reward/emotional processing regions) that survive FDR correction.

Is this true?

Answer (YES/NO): YES